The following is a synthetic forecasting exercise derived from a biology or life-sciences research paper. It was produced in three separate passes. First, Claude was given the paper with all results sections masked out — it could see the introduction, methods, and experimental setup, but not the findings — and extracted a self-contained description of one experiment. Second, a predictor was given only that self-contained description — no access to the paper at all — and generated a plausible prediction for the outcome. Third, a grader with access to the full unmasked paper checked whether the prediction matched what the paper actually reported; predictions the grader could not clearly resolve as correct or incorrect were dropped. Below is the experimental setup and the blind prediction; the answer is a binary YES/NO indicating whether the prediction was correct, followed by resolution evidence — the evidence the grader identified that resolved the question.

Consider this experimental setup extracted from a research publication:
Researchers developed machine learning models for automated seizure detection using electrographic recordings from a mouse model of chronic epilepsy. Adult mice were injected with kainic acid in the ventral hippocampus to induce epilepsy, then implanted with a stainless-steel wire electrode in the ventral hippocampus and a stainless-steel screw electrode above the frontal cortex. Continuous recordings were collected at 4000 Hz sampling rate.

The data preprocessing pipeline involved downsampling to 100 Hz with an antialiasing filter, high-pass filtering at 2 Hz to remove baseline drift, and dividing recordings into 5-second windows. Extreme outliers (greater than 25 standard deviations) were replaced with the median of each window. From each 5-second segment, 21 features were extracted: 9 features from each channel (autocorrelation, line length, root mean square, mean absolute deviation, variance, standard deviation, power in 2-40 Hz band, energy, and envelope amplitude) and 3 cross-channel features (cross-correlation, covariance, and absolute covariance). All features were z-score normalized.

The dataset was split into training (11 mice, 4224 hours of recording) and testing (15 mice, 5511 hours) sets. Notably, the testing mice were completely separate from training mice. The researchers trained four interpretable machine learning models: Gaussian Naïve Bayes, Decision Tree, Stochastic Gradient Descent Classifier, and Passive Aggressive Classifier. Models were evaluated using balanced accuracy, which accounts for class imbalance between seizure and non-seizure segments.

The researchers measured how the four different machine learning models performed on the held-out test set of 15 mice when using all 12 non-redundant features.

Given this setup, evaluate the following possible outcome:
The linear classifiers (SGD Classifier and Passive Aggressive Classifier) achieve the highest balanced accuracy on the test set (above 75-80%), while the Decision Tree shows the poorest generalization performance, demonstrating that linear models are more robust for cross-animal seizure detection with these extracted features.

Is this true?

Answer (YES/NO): NO